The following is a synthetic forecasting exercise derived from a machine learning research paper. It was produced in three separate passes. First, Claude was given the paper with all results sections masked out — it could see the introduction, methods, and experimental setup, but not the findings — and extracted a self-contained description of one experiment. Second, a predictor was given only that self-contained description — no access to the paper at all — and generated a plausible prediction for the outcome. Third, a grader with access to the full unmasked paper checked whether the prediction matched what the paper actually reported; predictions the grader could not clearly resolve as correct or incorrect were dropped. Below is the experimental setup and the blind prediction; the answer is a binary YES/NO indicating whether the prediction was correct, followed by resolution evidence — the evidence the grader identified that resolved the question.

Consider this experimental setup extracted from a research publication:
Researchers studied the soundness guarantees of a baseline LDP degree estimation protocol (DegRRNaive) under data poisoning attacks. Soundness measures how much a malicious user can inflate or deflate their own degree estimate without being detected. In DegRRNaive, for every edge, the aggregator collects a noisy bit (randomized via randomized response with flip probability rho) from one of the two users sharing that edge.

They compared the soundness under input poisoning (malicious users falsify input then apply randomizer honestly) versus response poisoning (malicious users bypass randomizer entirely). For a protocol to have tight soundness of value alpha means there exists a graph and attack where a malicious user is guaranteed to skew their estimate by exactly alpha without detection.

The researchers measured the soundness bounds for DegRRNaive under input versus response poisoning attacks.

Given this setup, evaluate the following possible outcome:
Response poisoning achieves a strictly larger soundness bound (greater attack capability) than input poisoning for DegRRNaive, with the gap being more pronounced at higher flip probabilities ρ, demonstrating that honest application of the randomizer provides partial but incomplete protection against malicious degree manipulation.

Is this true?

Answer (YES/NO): YES